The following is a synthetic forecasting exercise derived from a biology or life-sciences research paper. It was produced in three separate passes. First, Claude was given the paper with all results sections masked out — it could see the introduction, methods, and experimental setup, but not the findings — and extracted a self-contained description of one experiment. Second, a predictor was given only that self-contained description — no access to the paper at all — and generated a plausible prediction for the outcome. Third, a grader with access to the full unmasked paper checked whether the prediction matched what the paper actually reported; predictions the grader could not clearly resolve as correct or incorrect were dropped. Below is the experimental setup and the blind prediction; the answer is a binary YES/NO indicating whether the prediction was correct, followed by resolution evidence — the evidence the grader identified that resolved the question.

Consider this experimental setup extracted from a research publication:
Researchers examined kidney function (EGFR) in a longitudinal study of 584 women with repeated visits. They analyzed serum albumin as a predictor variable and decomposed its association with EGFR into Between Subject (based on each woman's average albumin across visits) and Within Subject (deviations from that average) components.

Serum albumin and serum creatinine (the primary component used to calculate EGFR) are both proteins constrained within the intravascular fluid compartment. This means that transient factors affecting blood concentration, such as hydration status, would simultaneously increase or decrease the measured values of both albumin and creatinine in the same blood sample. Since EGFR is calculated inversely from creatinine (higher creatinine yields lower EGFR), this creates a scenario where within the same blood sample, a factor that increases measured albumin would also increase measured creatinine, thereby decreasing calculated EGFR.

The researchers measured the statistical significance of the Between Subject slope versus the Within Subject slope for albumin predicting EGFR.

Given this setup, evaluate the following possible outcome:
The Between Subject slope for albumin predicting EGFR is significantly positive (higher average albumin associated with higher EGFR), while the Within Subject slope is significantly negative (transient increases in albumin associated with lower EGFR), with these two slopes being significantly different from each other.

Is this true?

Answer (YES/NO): NO